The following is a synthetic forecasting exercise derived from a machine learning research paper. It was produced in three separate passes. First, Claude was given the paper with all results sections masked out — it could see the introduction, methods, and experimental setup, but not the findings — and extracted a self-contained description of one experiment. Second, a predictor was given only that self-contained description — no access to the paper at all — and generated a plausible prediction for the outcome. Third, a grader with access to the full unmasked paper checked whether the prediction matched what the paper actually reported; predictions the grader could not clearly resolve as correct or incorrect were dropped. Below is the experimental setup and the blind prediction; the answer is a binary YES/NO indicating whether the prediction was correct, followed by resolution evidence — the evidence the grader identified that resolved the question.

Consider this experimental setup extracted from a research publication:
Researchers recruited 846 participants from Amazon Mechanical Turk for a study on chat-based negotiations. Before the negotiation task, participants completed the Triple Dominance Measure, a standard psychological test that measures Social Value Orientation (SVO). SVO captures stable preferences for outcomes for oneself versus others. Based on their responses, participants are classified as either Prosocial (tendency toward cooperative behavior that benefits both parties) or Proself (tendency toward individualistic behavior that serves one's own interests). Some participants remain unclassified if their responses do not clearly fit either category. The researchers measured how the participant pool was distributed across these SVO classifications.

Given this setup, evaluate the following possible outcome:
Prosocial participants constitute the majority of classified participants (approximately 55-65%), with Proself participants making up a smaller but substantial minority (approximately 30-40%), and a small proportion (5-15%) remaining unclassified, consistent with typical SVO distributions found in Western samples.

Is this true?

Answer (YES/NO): NO